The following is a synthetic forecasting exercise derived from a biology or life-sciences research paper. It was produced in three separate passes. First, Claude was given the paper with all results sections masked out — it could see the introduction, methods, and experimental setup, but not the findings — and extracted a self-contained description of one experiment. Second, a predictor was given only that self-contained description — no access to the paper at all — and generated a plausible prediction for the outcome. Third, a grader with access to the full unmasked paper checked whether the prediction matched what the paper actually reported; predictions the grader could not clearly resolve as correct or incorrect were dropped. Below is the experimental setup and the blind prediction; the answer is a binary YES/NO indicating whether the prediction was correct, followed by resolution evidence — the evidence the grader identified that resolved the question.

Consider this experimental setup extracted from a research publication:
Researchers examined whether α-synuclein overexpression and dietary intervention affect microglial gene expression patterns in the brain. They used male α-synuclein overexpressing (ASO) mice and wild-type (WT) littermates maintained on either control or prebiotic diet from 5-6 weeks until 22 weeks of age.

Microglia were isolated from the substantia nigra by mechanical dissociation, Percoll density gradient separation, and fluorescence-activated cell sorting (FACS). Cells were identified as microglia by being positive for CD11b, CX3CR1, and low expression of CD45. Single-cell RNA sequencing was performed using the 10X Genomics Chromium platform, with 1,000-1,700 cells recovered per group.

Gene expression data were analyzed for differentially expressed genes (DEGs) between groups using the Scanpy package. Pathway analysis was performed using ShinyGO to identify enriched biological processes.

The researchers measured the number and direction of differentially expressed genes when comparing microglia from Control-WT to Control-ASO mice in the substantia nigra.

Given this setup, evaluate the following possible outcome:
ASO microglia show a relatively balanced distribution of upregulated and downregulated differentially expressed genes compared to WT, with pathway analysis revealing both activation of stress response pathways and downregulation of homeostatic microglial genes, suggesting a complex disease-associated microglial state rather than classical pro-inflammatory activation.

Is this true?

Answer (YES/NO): YES